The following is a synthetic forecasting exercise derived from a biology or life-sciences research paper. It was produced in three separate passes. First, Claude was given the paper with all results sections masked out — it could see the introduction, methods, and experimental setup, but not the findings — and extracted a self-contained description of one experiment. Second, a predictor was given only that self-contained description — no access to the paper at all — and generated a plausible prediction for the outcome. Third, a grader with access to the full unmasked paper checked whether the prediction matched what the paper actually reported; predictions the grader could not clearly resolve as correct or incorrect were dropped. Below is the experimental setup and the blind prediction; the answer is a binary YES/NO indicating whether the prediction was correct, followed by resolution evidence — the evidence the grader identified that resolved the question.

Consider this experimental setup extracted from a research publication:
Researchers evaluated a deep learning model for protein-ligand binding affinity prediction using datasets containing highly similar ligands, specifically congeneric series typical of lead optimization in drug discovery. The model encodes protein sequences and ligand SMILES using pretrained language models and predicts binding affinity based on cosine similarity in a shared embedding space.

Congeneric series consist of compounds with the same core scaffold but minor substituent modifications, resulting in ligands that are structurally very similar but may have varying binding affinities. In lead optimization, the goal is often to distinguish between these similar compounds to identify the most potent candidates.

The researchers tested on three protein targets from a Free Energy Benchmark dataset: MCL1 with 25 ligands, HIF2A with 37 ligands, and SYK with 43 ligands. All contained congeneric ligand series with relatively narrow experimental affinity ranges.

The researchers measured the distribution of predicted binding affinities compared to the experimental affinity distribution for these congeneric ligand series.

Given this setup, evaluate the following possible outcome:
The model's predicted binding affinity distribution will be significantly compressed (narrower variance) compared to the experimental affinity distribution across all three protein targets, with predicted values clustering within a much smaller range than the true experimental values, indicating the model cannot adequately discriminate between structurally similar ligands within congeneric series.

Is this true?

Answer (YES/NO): YES